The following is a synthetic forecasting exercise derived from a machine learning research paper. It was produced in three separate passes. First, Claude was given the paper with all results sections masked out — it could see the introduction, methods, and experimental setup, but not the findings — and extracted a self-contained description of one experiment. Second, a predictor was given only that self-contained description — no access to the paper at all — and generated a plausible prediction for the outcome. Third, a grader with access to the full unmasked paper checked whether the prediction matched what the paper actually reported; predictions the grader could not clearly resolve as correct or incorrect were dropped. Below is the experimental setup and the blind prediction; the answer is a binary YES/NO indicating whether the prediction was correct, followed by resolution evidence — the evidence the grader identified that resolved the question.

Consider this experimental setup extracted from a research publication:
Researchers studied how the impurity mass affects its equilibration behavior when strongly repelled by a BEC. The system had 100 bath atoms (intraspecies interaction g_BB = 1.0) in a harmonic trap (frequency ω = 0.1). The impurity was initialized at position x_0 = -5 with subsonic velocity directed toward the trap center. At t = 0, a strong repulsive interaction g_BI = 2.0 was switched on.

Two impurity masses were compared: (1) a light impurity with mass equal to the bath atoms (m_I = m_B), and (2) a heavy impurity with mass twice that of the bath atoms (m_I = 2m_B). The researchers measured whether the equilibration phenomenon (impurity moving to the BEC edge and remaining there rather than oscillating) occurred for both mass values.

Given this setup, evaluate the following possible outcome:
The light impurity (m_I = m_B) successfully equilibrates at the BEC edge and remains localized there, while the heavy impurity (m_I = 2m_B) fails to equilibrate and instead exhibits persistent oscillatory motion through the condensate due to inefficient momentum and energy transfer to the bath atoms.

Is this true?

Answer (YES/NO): NO